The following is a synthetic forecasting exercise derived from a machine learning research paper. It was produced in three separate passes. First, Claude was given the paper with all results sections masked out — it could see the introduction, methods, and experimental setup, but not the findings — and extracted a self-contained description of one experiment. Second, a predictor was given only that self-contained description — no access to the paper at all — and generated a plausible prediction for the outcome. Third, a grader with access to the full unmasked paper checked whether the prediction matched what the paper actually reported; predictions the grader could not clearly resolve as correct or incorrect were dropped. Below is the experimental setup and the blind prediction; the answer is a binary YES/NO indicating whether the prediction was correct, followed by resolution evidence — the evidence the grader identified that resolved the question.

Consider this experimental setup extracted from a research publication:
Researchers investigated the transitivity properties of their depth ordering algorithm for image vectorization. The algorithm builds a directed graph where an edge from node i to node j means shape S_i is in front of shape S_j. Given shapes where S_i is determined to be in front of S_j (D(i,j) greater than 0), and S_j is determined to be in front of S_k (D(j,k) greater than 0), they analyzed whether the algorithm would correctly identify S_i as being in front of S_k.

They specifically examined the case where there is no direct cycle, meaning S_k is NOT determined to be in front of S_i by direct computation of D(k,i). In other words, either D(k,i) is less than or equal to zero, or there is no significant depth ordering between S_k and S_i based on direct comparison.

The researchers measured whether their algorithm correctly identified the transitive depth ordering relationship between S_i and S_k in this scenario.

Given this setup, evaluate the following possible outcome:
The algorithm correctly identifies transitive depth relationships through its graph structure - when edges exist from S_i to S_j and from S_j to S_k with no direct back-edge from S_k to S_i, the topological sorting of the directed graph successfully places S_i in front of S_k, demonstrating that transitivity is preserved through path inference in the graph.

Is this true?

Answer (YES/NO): YES